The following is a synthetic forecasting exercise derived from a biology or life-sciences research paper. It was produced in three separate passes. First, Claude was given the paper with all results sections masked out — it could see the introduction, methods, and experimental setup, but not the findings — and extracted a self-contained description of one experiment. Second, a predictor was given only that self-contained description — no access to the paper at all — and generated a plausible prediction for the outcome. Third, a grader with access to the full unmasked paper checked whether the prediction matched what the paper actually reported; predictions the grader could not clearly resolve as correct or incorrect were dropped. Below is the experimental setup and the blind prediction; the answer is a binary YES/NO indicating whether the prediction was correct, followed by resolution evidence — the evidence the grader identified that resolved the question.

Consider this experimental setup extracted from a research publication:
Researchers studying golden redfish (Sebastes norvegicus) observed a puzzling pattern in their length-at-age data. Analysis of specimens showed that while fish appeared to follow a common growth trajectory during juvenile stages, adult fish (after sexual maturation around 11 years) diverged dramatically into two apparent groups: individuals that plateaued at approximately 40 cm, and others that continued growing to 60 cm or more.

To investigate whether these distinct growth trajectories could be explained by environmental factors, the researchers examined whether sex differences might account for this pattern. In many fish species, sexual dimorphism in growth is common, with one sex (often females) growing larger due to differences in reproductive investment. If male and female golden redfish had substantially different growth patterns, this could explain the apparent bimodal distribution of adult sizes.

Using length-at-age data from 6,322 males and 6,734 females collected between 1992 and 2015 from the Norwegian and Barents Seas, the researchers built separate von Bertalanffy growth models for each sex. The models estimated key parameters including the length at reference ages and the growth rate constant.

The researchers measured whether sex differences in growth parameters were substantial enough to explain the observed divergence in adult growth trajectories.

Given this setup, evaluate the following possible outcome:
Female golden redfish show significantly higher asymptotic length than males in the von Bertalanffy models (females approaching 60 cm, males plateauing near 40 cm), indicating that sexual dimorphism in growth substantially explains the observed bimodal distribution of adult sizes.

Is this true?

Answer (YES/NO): NO